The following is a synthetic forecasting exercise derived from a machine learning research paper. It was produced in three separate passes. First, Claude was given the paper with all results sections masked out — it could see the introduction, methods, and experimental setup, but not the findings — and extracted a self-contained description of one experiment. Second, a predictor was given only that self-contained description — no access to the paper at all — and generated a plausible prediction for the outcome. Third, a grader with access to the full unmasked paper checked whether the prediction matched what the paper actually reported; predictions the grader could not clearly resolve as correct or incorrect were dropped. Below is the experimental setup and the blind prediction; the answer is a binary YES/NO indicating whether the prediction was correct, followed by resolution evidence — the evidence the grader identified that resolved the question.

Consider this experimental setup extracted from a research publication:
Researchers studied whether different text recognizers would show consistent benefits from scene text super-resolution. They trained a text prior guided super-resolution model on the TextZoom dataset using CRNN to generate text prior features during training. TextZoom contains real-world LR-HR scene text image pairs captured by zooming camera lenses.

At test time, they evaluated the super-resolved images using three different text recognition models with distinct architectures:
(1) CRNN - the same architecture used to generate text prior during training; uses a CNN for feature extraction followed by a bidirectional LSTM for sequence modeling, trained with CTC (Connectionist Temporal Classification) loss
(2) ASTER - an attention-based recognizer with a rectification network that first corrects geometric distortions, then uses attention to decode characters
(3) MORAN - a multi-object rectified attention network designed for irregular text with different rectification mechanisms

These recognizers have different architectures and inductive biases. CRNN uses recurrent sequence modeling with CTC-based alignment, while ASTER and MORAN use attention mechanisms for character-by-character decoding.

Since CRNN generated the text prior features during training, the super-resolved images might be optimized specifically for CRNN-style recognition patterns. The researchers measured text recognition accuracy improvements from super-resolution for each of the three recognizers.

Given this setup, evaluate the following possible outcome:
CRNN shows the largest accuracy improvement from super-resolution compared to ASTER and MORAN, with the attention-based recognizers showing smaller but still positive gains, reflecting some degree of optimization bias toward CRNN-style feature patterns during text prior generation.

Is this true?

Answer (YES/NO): YES